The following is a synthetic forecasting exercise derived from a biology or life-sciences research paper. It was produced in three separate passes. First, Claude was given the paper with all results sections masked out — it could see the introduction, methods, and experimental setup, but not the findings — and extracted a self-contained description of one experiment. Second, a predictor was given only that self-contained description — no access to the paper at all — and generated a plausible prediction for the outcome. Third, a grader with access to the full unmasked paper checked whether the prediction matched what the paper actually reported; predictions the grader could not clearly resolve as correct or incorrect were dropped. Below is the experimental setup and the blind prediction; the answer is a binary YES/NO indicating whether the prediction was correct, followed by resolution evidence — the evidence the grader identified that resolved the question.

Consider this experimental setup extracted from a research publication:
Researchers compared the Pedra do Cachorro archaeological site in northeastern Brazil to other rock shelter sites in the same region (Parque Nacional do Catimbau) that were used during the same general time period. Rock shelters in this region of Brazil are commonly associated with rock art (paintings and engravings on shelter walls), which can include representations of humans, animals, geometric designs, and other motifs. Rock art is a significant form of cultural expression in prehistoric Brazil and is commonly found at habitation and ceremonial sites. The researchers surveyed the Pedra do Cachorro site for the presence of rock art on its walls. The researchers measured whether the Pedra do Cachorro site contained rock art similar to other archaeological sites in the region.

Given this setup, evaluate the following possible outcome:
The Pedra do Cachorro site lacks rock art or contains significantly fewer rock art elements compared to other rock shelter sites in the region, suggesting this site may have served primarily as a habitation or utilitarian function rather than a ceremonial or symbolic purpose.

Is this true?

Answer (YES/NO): NO